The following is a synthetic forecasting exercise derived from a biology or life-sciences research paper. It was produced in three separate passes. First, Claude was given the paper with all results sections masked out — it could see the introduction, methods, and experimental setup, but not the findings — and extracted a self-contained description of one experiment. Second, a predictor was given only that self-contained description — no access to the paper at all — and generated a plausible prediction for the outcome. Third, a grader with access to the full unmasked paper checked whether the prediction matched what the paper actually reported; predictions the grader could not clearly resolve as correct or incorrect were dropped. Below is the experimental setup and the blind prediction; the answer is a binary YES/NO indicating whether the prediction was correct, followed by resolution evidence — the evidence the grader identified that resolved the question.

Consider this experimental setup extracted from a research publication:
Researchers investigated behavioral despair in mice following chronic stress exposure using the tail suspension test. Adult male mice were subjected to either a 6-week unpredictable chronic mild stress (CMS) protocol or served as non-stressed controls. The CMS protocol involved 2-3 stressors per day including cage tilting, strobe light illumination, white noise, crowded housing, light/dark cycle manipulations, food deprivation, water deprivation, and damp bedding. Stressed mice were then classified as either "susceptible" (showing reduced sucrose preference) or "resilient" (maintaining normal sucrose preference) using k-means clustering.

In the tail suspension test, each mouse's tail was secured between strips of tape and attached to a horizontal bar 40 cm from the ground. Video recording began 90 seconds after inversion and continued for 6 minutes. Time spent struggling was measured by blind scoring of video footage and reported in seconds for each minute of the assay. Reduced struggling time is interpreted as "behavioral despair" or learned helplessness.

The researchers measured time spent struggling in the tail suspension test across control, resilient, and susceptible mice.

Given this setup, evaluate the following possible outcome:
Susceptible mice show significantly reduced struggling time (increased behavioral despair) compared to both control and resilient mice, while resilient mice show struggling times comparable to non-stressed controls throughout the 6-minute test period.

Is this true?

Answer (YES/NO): NO